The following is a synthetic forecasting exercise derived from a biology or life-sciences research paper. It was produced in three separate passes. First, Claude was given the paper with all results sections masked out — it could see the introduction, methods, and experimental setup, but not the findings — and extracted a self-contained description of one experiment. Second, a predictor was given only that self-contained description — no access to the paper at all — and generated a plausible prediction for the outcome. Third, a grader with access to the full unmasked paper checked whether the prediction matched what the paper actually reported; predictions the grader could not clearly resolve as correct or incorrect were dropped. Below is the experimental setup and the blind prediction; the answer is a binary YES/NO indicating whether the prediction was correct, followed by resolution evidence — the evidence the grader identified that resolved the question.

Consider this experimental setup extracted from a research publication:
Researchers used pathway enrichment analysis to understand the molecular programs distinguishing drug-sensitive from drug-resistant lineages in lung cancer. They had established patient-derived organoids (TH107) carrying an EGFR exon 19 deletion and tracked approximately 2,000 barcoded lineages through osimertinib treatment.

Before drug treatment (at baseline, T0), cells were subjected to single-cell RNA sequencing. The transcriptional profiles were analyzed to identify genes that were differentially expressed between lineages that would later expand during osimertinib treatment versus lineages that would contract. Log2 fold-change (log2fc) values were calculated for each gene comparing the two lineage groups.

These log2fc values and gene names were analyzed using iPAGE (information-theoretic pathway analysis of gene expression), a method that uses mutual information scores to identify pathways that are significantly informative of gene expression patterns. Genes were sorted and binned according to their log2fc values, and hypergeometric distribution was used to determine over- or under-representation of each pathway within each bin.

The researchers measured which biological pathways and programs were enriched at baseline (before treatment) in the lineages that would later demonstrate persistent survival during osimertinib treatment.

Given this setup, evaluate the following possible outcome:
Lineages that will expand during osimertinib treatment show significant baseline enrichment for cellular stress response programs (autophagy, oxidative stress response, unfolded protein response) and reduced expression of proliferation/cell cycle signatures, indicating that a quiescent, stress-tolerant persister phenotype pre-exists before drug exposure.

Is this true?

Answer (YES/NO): NO